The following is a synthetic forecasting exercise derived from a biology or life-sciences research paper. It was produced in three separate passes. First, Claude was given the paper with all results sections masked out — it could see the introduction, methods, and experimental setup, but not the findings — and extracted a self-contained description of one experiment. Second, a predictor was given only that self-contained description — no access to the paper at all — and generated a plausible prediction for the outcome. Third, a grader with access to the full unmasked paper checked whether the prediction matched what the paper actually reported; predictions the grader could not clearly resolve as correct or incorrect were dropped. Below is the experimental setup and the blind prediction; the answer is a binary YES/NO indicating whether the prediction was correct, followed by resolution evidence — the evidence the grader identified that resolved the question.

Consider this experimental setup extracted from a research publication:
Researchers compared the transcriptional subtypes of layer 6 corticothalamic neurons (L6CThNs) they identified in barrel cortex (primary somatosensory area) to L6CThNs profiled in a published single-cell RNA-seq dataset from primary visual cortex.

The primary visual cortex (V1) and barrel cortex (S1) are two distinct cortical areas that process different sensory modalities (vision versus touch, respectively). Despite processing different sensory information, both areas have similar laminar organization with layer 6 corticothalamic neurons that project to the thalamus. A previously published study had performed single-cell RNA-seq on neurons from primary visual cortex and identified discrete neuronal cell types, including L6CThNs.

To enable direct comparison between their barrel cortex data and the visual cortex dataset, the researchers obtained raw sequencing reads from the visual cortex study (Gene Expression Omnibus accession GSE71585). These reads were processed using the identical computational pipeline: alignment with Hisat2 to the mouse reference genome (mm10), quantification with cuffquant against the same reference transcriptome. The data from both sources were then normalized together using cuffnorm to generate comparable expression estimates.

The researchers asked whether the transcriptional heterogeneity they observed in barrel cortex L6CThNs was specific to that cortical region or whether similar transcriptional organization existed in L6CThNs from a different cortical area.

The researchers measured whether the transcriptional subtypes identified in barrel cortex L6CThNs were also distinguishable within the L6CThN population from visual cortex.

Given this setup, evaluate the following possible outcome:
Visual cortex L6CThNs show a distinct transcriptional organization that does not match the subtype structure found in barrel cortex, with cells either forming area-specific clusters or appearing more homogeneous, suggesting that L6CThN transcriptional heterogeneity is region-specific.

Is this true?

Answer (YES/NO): NO